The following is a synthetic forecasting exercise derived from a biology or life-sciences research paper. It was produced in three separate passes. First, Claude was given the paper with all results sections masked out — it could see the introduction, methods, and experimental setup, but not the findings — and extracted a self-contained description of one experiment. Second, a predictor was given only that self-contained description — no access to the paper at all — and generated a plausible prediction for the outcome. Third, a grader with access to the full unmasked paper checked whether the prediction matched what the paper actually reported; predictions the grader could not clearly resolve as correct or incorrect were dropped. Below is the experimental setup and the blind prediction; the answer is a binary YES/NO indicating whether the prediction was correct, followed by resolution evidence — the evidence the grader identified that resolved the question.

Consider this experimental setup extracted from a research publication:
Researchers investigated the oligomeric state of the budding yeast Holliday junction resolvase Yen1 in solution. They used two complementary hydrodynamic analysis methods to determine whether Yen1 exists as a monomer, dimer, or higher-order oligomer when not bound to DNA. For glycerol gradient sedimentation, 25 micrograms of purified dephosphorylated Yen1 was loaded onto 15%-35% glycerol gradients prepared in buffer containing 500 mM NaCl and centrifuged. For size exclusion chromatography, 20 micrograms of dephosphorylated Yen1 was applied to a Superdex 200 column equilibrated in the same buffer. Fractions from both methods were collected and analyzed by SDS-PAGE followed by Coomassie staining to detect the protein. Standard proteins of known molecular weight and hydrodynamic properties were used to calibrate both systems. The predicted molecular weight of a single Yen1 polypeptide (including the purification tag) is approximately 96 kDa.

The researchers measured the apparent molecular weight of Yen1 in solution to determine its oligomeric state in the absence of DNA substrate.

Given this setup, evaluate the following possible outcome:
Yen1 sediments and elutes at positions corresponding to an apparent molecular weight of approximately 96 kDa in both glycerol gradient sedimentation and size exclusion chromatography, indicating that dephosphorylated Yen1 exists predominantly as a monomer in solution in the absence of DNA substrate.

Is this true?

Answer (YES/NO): NO